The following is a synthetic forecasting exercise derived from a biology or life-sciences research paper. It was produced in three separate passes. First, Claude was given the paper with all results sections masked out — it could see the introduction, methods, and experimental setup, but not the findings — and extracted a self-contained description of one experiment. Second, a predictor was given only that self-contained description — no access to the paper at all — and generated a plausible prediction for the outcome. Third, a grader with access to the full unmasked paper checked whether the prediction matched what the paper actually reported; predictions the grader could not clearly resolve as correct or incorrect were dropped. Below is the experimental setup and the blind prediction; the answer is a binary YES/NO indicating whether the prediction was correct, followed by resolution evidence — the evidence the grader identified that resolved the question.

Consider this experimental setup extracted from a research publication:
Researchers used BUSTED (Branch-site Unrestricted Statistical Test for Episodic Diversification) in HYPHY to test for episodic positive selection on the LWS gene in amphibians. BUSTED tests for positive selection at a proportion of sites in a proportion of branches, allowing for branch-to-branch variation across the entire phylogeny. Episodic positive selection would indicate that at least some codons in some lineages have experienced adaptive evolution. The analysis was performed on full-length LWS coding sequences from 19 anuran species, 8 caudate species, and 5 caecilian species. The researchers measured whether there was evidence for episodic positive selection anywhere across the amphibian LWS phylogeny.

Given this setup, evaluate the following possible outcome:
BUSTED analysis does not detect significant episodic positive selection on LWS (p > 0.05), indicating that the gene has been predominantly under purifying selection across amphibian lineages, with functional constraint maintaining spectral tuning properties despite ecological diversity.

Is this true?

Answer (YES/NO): YES